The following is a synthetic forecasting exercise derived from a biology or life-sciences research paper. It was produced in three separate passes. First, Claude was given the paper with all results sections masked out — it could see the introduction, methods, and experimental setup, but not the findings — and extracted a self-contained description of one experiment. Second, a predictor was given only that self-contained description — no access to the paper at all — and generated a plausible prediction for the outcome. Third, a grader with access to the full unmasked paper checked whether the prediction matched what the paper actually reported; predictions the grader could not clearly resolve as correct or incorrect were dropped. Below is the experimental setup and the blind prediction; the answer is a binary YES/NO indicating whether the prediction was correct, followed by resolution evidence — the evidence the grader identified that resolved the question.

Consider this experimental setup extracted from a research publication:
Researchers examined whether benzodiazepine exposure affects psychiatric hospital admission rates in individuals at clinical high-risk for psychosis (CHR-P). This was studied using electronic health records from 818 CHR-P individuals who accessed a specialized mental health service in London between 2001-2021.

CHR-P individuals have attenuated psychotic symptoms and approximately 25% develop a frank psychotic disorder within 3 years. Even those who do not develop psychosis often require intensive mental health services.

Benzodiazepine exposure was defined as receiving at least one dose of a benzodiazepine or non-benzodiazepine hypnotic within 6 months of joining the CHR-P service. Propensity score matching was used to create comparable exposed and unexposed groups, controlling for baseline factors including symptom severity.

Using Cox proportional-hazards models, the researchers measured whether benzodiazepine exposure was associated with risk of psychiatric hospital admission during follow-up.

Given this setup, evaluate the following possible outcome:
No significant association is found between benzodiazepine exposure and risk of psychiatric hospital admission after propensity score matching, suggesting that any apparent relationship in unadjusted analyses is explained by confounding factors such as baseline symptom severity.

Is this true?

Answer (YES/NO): YES